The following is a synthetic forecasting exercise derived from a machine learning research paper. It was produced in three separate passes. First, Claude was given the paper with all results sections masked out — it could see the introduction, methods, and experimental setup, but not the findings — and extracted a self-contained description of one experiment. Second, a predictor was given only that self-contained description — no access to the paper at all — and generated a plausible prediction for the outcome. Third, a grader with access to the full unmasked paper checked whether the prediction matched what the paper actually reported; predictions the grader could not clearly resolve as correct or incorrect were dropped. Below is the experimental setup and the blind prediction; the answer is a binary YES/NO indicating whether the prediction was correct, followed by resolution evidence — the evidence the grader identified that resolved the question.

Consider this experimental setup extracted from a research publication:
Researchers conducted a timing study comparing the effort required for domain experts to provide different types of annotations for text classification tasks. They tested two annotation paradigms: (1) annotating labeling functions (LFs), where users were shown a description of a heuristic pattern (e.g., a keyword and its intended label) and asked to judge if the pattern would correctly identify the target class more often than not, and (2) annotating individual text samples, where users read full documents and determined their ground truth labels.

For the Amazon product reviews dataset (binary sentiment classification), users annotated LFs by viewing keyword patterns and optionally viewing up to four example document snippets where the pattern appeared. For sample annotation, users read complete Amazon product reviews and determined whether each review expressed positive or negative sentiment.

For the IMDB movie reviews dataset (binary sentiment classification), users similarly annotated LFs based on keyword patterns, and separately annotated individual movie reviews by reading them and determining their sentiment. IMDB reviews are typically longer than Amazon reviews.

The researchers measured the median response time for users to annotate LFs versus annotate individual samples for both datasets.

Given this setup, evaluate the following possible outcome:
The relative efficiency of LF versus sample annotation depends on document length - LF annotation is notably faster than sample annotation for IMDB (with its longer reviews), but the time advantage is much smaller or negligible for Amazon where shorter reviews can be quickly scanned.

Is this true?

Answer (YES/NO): YES